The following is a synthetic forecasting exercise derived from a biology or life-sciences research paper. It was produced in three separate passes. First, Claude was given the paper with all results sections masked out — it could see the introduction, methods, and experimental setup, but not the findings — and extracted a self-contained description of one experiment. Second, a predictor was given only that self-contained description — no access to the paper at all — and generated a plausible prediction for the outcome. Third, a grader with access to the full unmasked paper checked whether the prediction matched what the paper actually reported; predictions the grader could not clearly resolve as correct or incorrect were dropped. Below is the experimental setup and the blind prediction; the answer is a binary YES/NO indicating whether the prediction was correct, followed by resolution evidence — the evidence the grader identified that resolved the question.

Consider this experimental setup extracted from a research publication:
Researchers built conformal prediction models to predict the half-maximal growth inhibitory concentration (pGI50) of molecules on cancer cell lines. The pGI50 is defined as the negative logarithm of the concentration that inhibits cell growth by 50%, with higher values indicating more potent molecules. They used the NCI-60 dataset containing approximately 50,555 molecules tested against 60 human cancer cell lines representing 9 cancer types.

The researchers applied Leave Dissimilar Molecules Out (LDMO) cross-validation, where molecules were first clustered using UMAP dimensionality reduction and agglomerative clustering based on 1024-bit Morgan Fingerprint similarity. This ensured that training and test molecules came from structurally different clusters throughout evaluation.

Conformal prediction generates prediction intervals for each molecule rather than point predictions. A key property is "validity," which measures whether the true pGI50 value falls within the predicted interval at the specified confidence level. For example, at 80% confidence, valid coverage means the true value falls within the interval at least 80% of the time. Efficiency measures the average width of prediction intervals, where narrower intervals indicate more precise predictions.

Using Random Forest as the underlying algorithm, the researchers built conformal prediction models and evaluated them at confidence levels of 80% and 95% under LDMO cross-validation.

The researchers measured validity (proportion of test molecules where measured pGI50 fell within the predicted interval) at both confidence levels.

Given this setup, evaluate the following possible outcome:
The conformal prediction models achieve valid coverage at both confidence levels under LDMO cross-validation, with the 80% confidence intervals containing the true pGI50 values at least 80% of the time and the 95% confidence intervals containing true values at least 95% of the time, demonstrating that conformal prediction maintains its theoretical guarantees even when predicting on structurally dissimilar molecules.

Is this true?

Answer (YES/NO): NO